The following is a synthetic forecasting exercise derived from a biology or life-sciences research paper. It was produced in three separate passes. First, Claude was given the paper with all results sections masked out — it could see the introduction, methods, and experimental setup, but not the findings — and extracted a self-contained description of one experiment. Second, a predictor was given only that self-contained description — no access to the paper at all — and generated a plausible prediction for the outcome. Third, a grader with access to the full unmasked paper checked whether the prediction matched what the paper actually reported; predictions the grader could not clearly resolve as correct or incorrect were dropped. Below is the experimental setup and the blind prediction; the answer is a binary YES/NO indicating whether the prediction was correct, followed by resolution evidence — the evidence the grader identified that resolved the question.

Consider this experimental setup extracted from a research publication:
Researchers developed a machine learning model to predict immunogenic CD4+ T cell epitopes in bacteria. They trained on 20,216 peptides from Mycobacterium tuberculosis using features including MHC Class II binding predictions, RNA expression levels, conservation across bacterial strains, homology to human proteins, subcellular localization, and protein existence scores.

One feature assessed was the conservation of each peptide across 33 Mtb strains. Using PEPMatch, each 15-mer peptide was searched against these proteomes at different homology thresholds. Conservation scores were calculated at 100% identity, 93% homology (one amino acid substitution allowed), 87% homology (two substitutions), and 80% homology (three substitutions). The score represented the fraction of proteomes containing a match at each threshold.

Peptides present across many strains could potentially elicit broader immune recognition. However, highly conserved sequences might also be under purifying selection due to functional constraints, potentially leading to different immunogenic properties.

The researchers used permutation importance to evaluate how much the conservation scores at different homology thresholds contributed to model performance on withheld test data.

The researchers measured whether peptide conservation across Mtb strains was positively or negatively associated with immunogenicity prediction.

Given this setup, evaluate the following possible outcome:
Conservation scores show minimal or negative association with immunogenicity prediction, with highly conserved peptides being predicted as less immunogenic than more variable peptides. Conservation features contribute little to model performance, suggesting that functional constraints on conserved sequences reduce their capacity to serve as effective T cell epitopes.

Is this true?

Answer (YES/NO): NO